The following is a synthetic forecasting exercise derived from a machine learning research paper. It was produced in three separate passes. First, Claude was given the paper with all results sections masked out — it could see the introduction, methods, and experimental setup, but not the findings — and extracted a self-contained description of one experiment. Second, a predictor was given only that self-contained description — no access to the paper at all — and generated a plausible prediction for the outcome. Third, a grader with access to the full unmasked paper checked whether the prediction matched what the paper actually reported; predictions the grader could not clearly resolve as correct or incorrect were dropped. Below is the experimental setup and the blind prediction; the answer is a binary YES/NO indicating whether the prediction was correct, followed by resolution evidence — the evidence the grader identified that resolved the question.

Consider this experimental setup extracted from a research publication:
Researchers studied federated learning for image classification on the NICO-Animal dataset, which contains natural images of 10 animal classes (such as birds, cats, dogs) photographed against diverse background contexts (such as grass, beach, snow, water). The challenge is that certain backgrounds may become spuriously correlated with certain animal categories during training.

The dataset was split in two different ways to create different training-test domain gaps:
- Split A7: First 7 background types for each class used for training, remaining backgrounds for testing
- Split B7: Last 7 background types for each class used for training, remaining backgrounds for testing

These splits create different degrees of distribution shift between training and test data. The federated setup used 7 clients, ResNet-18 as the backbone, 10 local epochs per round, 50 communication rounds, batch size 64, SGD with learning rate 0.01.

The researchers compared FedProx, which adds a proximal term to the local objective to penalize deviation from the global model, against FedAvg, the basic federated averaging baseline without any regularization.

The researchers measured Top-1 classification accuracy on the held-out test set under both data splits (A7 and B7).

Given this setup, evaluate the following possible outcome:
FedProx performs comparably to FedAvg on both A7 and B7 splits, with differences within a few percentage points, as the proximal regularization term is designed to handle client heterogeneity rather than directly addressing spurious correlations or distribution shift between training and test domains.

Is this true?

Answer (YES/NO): YES